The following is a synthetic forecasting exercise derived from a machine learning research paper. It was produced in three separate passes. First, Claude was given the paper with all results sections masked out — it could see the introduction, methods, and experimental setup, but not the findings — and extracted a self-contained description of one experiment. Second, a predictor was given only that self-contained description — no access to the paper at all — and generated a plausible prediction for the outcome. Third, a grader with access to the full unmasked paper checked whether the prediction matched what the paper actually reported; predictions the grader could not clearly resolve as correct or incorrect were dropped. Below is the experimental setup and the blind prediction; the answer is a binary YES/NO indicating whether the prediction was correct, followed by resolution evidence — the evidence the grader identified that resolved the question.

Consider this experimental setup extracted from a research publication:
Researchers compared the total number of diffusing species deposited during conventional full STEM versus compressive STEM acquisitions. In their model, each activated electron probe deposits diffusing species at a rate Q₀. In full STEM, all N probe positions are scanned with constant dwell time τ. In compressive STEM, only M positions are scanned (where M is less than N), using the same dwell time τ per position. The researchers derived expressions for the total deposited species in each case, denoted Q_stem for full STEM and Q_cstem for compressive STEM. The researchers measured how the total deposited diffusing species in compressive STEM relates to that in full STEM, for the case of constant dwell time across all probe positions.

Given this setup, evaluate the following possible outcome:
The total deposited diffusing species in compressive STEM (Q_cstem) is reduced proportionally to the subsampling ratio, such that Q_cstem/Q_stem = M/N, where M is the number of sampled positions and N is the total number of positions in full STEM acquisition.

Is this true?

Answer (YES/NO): YES